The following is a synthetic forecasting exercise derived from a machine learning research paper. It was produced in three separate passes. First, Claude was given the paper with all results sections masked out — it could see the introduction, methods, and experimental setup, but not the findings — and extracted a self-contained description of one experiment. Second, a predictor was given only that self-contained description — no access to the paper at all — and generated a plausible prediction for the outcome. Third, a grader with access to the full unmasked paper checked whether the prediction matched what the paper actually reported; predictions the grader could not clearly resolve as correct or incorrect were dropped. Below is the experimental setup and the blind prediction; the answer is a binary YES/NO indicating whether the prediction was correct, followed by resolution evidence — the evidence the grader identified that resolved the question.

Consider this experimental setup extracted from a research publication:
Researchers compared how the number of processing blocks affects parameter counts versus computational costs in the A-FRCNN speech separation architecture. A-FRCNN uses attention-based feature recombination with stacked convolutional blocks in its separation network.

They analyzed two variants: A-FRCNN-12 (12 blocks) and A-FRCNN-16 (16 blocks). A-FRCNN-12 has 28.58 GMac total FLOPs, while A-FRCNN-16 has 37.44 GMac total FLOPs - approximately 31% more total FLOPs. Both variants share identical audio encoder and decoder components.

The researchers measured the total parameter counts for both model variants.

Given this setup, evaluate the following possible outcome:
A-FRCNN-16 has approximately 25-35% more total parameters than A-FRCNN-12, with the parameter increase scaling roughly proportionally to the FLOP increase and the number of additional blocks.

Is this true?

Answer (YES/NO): NO